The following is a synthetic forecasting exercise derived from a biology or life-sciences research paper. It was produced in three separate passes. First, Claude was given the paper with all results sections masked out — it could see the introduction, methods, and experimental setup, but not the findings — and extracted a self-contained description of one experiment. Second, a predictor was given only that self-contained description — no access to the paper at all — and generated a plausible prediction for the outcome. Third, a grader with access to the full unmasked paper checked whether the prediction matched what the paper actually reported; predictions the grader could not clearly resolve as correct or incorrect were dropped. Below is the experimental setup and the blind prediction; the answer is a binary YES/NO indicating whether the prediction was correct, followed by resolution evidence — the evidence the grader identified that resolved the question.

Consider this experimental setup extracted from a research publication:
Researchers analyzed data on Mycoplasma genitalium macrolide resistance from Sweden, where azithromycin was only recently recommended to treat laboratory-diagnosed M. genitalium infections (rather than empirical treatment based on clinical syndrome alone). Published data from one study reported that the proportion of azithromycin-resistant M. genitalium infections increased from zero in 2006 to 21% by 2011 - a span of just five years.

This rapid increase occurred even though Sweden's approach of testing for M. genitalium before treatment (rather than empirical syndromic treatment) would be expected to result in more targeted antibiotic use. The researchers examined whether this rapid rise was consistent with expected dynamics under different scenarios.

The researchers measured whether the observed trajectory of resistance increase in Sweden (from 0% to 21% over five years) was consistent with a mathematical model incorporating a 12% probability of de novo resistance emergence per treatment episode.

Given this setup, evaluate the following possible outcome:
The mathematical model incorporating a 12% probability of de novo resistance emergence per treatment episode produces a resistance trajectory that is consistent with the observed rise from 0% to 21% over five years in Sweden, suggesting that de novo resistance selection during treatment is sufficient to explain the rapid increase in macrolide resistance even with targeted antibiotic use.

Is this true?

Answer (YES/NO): YES